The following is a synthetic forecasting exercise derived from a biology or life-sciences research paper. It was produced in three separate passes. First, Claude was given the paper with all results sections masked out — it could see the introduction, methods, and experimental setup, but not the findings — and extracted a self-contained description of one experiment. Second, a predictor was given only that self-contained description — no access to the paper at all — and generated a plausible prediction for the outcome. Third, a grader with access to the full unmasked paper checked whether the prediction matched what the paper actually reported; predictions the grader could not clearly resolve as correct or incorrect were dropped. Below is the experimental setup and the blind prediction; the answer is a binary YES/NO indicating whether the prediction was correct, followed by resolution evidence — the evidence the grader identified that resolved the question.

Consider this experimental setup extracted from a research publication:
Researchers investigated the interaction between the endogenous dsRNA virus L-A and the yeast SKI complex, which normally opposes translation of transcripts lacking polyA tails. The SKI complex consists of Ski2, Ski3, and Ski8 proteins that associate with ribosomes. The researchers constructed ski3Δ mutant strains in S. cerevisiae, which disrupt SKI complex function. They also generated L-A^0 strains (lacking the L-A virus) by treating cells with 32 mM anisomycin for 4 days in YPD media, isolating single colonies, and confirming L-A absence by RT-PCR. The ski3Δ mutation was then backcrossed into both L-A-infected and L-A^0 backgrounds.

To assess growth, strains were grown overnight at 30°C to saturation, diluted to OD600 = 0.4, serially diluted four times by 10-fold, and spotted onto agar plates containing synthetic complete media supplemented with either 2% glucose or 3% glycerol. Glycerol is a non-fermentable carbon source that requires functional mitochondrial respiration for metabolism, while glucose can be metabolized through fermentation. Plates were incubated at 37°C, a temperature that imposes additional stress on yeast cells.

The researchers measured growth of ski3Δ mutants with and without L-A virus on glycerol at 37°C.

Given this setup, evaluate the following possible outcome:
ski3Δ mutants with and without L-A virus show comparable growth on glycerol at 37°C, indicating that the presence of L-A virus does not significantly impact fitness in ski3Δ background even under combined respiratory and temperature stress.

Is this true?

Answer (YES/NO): NO